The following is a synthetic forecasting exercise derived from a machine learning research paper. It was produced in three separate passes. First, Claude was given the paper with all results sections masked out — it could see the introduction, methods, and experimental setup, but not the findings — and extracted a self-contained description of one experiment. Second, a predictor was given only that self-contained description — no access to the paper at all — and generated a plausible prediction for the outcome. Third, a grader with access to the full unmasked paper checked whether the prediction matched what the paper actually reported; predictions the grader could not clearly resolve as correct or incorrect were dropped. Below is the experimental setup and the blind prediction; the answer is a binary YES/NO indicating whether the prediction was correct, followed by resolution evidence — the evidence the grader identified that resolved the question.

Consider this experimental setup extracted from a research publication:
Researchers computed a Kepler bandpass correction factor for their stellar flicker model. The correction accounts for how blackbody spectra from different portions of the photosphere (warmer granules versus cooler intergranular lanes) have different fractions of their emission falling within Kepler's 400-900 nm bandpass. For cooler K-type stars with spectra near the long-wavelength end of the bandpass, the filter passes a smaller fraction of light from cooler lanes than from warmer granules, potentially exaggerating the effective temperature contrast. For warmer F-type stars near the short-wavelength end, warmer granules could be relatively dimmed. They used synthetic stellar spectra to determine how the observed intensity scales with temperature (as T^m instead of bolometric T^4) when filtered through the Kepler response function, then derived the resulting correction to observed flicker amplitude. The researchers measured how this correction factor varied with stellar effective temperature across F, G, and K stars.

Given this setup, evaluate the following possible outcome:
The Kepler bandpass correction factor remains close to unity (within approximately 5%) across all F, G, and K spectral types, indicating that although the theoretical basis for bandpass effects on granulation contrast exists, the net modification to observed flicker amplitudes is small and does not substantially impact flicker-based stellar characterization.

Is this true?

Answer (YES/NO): NO